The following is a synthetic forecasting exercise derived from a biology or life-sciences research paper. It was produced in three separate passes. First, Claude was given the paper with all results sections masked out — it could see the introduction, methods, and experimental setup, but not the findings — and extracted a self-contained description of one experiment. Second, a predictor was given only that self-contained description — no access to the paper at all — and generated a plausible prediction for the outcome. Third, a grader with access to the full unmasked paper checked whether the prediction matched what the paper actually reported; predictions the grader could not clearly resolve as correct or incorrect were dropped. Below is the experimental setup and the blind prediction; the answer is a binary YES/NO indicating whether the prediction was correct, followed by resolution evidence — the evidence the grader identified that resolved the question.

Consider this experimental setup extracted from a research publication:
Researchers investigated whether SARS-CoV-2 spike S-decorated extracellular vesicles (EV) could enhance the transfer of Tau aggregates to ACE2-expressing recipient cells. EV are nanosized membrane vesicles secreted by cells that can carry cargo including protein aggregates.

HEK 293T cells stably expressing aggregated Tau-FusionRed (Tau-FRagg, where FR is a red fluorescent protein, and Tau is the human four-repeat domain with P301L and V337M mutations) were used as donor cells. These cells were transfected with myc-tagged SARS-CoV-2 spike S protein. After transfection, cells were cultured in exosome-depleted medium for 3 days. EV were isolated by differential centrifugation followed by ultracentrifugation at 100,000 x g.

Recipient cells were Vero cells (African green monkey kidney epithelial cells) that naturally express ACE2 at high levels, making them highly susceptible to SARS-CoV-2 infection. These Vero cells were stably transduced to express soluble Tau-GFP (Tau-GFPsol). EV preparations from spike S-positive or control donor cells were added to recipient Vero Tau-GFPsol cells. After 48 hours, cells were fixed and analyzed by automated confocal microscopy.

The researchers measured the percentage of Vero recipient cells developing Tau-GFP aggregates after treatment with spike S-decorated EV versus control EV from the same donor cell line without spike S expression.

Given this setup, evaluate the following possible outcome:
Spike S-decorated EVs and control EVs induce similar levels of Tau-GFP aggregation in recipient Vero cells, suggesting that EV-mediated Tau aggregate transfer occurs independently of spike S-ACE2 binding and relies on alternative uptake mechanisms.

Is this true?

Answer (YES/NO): NO